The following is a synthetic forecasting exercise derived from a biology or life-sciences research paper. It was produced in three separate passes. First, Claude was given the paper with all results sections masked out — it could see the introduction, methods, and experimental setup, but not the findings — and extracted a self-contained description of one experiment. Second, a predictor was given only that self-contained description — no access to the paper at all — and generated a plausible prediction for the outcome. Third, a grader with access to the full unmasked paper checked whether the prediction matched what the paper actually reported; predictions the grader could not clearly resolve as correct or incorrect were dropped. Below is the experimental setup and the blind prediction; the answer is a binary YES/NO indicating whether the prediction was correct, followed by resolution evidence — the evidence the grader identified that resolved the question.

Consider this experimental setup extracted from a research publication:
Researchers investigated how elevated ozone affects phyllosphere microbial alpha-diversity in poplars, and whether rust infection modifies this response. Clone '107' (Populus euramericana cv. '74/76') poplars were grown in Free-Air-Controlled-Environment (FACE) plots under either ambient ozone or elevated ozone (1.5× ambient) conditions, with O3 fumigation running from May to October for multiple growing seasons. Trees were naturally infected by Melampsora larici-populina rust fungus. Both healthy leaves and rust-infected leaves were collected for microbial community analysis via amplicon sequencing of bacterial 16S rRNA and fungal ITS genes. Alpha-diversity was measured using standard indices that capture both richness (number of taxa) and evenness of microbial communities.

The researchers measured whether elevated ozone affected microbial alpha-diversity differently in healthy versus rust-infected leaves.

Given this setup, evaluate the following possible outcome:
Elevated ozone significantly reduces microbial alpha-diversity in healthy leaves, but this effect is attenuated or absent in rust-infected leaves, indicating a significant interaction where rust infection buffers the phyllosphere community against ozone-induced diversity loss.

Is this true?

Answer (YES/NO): NO